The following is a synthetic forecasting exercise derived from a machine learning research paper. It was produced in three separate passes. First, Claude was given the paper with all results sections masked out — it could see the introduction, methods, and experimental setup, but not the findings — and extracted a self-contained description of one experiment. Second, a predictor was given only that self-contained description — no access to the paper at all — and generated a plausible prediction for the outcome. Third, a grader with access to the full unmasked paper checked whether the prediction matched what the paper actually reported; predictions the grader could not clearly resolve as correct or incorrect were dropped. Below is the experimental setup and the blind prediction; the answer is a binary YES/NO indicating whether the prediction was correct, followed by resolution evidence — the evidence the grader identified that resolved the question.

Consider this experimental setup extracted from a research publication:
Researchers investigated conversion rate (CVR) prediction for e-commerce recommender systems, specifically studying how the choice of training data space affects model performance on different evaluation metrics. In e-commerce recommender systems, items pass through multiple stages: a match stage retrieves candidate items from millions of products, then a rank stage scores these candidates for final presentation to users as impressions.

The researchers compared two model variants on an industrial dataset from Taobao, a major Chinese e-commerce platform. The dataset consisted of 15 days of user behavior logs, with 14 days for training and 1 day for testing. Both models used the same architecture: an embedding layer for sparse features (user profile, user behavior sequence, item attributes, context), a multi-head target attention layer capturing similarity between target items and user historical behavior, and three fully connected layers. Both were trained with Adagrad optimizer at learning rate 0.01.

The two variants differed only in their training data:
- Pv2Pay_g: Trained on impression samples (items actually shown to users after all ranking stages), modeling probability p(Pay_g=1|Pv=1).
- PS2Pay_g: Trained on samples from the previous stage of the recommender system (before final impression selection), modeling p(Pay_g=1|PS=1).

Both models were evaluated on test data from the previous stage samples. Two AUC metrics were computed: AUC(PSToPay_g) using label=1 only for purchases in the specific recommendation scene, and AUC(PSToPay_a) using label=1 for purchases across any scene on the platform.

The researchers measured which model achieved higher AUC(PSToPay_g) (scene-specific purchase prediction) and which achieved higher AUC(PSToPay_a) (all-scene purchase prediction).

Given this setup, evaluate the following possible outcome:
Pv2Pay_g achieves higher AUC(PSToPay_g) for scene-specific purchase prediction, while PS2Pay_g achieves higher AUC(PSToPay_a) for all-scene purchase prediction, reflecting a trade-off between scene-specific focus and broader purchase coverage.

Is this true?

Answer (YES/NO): YES